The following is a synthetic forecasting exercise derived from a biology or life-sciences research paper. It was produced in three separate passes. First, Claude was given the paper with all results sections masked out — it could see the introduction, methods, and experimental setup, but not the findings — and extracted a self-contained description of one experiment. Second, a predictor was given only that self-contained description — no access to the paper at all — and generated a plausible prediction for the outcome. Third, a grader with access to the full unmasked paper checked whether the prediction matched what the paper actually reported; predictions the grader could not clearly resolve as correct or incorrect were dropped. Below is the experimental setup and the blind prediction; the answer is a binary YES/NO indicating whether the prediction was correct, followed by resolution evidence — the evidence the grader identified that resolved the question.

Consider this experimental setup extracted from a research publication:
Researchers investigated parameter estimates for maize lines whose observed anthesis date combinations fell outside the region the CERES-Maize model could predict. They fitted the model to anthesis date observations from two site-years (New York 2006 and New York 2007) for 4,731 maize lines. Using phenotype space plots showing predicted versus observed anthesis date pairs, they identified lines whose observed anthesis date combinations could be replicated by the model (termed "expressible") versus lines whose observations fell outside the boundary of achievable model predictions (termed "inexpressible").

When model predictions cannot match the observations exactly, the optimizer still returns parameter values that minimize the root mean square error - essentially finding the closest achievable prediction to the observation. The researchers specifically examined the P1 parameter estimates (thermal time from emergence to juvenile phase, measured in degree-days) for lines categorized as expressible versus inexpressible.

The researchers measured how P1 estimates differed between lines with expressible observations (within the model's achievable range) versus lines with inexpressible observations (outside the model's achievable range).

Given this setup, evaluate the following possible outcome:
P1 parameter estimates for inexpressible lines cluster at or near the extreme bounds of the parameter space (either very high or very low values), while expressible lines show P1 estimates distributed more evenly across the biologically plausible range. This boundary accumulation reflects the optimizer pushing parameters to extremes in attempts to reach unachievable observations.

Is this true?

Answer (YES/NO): NO